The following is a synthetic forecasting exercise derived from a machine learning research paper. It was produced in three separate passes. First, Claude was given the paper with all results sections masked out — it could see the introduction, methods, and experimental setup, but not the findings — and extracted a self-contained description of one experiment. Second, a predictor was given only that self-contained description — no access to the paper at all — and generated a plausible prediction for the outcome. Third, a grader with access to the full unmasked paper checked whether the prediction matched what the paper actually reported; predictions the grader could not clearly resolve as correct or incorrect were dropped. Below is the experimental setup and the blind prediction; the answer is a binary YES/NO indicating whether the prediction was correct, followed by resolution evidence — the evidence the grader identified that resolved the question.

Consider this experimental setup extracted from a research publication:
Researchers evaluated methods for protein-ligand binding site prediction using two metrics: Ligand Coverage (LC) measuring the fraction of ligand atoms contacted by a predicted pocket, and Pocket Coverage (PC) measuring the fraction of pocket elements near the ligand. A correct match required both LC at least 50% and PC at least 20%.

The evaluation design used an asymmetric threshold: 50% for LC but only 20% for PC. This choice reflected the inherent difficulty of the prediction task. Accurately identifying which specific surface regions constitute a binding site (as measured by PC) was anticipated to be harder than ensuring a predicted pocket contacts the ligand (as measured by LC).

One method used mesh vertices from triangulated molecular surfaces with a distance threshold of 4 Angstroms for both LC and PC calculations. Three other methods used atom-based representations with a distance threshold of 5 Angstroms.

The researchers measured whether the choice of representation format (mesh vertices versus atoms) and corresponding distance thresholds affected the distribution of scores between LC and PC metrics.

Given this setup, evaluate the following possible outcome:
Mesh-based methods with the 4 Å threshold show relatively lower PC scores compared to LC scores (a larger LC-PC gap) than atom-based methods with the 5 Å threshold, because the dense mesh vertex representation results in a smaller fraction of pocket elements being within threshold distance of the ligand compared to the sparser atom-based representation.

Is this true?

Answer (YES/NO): NO